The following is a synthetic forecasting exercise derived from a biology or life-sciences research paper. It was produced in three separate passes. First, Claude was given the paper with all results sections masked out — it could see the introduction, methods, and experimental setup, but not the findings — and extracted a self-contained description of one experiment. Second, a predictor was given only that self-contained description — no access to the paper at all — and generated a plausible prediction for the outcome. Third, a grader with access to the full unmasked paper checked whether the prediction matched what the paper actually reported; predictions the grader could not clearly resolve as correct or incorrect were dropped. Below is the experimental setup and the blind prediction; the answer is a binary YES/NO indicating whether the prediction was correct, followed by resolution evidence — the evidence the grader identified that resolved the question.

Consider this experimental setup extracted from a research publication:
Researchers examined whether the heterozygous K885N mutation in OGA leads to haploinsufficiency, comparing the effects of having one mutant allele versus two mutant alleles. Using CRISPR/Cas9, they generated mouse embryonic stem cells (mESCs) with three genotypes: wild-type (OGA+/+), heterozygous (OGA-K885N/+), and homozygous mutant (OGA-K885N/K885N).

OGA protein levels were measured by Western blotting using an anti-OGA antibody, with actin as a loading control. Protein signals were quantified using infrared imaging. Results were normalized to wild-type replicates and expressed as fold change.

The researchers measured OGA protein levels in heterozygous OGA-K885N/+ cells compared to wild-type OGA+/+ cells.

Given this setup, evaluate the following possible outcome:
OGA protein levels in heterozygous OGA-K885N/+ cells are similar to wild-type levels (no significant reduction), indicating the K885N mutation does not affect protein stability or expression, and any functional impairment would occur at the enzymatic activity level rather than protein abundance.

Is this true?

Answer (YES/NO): NO